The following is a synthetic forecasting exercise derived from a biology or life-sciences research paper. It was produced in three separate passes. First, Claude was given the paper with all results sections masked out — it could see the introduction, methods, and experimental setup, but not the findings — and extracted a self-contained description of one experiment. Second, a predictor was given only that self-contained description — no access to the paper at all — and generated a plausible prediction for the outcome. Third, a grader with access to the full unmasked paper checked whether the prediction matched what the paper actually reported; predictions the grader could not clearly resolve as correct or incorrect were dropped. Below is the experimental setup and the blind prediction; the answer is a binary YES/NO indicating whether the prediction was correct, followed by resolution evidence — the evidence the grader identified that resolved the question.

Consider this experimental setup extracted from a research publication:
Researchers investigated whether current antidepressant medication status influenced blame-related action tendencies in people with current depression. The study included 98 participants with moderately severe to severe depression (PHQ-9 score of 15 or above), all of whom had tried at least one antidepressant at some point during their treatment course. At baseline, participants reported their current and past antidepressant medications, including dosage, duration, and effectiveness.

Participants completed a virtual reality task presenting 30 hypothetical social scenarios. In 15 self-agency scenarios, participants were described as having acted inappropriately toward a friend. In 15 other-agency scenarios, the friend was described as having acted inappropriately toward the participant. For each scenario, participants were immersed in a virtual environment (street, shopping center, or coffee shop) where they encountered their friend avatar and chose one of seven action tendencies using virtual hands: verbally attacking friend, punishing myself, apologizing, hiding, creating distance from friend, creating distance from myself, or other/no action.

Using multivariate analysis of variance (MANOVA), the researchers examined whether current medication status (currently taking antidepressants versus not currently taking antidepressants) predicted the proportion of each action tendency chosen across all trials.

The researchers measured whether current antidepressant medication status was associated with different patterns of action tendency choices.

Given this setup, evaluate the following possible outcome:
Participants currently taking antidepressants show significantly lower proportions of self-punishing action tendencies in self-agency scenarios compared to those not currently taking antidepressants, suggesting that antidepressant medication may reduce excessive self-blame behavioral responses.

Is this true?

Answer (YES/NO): NO